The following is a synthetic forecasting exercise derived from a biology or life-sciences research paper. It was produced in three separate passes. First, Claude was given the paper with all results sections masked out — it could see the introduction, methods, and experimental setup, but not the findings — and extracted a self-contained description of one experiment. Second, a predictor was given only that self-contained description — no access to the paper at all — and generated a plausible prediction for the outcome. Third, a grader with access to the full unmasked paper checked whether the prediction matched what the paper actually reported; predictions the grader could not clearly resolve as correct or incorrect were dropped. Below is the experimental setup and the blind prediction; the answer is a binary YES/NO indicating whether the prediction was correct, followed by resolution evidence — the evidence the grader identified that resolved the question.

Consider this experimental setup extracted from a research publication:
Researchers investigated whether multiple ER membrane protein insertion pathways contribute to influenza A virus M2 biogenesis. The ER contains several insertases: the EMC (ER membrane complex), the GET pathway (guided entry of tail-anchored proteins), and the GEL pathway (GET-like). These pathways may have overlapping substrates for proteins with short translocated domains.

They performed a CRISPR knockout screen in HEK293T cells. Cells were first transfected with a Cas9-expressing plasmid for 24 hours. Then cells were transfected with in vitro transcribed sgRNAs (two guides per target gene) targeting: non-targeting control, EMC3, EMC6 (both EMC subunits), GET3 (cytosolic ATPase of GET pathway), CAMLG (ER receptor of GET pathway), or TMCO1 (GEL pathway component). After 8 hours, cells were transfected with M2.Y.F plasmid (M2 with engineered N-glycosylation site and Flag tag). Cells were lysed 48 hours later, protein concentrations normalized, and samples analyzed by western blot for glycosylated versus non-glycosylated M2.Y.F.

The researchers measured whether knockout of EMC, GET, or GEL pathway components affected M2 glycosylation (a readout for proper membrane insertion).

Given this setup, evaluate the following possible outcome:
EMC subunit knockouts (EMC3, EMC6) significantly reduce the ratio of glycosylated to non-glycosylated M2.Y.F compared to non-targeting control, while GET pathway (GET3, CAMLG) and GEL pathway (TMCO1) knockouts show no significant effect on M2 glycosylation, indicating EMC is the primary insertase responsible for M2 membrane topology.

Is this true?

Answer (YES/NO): NO